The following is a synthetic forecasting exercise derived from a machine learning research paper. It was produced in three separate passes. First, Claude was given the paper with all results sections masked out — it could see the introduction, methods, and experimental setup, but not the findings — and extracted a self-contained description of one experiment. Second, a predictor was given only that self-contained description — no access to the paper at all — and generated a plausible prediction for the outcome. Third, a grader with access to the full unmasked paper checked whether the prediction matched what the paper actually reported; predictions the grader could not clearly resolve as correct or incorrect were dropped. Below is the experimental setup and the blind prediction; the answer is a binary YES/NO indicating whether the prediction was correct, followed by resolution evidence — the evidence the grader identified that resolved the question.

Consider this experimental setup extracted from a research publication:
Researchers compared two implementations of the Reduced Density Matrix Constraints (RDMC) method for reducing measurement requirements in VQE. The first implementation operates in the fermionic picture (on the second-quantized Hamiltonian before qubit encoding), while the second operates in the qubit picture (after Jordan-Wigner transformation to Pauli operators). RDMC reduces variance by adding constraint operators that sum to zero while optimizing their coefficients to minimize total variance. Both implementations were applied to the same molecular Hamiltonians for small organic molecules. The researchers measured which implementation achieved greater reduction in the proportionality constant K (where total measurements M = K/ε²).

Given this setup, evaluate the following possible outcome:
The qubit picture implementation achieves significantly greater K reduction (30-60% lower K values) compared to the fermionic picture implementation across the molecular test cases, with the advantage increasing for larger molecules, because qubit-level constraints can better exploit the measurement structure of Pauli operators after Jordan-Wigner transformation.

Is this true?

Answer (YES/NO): NO